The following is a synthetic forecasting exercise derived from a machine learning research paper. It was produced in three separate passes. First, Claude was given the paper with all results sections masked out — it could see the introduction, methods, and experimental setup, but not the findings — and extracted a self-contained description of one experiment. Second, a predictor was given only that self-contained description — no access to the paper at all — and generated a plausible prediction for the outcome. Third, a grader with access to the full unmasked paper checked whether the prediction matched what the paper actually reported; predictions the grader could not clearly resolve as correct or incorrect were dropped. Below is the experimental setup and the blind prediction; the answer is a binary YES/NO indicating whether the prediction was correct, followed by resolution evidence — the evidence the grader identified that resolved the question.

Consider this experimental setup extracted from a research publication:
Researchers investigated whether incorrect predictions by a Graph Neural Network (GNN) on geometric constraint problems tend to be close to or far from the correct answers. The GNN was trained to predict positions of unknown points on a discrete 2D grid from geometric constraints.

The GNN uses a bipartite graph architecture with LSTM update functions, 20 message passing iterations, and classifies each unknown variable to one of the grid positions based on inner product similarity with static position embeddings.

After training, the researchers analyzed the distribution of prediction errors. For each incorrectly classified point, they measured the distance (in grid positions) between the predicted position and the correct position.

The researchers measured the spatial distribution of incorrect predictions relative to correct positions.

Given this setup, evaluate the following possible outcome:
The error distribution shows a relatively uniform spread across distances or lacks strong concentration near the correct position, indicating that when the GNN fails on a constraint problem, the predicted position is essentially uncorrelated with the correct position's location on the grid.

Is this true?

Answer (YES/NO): NO